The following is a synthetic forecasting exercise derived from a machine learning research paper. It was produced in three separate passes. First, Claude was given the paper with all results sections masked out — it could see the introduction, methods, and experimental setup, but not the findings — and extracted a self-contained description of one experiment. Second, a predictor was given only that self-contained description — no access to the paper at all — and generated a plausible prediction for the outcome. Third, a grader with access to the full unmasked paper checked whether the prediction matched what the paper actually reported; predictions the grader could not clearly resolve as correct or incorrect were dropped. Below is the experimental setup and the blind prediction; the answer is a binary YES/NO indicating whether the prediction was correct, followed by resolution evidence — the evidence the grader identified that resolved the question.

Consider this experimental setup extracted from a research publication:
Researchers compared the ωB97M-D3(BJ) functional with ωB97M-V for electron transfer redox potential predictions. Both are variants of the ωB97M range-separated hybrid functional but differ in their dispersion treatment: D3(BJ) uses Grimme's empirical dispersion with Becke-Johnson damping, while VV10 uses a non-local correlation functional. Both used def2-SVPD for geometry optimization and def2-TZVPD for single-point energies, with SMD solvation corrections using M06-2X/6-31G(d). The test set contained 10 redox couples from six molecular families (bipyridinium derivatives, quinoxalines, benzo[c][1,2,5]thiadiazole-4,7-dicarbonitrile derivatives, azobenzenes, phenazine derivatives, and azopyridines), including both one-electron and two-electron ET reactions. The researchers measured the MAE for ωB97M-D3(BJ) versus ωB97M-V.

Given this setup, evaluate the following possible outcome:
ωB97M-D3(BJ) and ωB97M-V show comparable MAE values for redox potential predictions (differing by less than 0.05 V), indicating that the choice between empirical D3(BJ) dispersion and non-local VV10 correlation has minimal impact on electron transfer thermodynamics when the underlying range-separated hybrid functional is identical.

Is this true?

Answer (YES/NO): YES